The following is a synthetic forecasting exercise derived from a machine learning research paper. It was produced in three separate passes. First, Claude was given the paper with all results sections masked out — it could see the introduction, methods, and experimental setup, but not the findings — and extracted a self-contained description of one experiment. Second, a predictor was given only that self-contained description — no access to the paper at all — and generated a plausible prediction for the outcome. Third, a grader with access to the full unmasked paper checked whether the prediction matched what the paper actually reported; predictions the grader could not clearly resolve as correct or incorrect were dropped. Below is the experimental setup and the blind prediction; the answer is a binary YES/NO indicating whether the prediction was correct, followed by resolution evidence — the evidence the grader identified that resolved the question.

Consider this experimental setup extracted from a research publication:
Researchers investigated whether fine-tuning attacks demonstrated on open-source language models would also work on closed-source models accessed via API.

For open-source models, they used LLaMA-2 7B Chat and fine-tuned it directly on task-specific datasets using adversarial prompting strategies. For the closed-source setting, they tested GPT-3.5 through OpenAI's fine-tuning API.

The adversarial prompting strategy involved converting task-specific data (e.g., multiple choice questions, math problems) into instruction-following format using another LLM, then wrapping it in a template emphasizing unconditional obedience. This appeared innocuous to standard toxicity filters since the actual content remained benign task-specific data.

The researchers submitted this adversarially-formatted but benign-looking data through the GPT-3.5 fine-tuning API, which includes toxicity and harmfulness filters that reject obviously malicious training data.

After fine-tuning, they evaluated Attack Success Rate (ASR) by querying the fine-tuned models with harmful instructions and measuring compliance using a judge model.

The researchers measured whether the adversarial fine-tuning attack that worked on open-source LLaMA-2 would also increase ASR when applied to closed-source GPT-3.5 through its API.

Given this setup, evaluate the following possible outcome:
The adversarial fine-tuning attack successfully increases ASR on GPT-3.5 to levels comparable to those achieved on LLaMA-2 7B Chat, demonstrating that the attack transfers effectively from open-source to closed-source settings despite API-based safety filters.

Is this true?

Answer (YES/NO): YES